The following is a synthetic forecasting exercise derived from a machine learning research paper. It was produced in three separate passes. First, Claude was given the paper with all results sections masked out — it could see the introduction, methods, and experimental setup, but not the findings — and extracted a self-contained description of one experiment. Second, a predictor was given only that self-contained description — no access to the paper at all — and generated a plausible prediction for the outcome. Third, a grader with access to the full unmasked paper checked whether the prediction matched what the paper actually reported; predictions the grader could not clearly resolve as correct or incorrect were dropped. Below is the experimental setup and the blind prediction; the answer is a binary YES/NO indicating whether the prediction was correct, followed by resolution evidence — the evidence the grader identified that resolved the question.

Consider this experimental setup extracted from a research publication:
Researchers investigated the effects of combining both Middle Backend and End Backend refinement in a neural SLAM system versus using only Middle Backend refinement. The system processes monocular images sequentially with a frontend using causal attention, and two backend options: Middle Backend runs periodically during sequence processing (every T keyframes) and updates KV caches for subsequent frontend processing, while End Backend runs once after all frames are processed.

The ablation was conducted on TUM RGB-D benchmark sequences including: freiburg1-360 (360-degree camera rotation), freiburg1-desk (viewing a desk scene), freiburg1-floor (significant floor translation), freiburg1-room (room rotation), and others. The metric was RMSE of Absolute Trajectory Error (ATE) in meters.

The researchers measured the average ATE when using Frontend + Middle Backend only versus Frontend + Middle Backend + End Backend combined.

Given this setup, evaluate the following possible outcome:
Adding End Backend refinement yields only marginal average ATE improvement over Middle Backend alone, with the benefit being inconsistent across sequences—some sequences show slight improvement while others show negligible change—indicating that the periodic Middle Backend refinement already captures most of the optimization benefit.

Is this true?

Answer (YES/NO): YES